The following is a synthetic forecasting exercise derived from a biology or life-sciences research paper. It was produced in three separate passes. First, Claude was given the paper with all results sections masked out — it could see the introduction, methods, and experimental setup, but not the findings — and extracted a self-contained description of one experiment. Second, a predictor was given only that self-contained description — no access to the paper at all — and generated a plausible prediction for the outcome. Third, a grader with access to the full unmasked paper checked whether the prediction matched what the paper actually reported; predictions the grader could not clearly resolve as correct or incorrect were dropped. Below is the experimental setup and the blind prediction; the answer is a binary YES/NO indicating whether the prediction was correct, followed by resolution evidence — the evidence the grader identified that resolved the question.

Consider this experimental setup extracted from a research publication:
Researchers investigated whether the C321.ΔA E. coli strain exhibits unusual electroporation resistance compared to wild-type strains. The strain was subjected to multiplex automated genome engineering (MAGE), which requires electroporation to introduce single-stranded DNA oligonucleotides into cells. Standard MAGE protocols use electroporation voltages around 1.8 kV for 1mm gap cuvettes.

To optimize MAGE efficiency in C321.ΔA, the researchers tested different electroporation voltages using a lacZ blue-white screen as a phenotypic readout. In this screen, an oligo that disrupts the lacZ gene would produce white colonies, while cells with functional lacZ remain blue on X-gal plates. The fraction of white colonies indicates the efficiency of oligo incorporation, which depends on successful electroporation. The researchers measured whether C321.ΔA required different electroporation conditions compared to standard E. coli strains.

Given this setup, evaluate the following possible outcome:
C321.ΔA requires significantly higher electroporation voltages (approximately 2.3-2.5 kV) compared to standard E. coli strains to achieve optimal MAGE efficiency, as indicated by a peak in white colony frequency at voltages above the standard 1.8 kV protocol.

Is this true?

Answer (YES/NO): NO